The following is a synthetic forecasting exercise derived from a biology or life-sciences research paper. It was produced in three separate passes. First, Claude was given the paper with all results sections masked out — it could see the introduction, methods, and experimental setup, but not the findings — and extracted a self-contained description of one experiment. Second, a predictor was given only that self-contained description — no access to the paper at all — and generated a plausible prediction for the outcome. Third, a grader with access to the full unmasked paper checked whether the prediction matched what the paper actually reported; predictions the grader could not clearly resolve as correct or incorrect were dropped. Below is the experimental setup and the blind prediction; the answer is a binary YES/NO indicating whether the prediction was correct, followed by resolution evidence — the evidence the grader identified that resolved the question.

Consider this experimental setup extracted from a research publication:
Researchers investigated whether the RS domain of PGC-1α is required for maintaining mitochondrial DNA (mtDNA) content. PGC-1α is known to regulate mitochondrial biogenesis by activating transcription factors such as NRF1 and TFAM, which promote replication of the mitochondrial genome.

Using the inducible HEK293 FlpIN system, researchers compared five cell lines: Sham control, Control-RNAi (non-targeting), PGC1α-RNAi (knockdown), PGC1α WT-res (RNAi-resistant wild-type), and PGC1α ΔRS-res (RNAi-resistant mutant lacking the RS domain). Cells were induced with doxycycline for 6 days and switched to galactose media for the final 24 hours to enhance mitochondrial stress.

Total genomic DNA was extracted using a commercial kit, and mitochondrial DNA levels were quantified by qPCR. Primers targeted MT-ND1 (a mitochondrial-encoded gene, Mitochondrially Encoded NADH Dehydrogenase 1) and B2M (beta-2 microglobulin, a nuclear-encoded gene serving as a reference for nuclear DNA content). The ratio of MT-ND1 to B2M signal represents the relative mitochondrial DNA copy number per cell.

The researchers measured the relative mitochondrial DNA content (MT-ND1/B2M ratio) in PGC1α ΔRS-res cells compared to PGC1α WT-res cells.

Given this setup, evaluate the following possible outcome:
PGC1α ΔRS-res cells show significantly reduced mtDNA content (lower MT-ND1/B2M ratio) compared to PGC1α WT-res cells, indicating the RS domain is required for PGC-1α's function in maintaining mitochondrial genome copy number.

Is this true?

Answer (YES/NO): YES